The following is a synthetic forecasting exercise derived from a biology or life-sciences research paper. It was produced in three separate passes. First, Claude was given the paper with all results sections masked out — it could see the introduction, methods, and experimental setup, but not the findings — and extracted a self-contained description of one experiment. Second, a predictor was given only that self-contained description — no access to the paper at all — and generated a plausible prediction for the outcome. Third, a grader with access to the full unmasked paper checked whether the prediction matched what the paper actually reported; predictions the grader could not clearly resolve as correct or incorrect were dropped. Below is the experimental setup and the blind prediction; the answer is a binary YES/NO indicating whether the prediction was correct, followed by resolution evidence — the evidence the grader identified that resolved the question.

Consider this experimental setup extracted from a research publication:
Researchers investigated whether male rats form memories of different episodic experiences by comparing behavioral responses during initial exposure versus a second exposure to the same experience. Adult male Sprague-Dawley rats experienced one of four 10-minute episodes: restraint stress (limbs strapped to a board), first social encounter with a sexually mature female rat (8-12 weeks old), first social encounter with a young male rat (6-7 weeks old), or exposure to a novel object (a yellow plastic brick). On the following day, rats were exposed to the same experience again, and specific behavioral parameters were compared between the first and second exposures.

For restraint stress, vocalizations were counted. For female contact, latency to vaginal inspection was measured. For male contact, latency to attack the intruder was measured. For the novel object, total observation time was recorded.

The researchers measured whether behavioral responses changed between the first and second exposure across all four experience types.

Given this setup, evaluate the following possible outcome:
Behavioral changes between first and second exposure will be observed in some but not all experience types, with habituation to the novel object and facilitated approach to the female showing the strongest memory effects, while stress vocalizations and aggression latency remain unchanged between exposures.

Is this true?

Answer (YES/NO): NO